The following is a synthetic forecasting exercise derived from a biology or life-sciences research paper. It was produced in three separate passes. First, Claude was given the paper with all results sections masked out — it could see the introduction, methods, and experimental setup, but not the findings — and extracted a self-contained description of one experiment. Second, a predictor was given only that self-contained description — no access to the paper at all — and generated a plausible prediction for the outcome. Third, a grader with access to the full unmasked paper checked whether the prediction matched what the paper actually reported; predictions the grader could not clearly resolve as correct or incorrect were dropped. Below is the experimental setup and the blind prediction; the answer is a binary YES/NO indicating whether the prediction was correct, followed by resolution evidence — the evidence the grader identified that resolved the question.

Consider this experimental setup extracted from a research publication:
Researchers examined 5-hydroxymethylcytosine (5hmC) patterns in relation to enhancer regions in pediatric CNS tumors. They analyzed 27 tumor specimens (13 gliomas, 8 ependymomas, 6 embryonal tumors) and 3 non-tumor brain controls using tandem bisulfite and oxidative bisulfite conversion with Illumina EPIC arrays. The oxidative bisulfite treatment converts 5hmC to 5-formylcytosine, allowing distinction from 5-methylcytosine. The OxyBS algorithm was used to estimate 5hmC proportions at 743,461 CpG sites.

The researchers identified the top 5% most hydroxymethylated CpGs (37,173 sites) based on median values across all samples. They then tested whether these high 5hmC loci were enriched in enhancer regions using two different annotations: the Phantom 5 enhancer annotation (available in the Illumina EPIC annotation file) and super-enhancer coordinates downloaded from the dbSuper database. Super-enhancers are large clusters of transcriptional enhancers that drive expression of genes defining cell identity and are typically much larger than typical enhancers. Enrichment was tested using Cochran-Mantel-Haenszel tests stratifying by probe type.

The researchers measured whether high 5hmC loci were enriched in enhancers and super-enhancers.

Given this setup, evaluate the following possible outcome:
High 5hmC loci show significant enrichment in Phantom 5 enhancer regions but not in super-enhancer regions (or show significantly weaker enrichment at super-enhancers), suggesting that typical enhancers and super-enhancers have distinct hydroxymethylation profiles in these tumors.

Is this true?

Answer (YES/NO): NO